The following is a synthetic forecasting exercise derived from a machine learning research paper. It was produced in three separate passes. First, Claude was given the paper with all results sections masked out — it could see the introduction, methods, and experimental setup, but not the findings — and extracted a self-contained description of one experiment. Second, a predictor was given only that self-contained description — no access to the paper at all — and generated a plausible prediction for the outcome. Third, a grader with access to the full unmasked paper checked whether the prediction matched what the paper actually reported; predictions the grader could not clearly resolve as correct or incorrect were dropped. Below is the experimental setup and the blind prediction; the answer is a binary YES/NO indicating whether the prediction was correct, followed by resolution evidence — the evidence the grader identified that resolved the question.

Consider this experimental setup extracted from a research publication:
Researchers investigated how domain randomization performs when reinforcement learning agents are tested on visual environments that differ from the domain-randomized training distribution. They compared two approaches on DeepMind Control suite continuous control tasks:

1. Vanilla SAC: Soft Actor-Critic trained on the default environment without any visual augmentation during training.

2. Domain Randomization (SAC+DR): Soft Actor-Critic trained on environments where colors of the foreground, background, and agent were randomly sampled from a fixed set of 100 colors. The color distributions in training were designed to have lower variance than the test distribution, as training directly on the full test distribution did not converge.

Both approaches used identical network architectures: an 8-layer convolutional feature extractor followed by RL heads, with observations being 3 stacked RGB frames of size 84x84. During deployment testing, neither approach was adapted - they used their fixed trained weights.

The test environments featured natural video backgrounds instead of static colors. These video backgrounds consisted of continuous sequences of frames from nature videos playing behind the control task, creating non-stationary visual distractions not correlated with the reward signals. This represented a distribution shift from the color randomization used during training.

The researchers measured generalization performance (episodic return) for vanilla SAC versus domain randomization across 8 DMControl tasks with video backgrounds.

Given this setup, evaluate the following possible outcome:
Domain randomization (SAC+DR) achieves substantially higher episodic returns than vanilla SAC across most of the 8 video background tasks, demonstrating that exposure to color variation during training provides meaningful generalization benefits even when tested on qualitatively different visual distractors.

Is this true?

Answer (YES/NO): NO